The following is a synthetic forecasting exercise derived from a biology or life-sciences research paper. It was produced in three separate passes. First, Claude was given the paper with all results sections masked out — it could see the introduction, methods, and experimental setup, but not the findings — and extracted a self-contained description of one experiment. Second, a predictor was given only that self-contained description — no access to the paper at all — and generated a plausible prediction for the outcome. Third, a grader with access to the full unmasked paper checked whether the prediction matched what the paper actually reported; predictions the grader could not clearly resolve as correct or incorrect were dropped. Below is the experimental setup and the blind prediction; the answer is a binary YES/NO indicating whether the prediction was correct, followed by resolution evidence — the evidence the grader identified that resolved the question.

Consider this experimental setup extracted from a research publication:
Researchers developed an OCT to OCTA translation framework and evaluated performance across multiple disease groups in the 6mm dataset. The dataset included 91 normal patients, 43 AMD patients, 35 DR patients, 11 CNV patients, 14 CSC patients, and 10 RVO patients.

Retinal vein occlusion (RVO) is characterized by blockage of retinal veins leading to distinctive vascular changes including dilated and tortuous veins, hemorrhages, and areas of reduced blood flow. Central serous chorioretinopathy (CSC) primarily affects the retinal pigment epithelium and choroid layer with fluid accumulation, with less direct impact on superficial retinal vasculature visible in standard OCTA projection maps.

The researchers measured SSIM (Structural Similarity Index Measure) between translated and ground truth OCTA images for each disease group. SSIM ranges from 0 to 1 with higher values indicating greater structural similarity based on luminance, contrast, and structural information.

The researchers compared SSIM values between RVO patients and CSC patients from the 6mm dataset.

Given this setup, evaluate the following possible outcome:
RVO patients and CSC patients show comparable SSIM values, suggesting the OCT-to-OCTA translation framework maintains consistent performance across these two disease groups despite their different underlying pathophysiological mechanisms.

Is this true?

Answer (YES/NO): NO